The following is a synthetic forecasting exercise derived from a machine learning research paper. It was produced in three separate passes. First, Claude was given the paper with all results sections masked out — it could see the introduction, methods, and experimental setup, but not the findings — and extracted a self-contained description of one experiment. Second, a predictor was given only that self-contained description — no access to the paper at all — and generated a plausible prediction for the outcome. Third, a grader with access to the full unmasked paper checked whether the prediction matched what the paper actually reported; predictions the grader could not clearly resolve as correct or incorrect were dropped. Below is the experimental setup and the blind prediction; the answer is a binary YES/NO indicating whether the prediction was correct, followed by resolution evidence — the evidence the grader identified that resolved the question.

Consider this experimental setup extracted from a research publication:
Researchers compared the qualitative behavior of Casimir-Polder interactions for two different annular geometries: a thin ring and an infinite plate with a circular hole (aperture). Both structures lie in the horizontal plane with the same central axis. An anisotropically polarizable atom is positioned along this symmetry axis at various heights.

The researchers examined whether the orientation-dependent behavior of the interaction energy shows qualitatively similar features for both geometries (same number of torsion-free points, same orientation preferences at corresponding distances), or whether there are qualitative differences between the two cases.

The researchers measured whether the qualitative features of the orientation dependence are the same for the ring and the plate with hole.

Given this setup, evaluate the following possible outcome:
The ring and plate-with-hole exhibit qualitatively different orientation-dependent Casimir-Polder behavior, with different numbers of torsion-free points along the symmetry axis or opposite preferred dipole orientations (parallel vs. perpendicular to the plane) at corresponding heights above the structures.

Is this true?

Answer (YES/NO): YES